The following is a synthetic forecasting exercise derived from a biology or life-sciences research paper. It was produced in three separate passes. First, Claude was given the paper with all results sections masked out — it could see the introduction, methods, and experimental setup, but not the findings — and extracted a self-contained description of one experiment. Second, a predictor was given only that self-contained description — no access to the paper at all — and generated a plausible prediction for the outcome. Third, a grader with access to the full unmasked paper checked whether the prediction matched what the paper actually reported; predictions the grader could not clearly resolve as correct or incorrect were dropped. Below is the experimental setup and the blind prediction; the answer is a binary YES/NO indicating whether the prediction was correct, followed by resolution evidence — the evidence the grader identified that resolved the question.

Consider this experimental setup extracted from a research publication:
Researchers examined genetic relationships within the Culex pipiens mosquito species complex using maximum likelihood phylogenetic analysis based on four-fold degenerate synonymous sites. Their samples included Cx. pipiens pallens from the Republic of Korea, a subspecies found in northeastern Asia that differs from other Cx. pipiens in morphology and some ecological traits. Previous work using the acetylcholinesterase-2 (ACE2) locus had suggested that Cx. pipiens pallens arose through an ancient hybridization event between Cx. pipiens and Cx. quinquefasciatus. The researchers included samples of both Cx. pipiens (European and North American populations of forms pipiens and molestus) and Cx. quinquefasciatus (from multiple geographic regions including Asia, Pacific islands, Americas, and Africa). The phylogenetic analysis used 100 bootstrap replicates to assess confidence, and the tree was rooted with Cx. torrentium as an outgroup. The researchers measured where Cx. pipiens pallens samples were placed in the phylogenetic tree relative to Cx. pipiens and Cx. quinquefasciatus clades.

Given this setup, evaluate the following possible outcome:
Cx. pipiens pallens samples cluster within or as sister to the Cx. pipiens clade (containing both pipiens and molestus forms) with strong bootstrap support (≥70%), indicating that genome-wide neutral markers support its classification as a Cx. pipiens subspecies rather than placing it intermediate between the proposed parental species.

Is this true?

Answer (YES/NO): NO